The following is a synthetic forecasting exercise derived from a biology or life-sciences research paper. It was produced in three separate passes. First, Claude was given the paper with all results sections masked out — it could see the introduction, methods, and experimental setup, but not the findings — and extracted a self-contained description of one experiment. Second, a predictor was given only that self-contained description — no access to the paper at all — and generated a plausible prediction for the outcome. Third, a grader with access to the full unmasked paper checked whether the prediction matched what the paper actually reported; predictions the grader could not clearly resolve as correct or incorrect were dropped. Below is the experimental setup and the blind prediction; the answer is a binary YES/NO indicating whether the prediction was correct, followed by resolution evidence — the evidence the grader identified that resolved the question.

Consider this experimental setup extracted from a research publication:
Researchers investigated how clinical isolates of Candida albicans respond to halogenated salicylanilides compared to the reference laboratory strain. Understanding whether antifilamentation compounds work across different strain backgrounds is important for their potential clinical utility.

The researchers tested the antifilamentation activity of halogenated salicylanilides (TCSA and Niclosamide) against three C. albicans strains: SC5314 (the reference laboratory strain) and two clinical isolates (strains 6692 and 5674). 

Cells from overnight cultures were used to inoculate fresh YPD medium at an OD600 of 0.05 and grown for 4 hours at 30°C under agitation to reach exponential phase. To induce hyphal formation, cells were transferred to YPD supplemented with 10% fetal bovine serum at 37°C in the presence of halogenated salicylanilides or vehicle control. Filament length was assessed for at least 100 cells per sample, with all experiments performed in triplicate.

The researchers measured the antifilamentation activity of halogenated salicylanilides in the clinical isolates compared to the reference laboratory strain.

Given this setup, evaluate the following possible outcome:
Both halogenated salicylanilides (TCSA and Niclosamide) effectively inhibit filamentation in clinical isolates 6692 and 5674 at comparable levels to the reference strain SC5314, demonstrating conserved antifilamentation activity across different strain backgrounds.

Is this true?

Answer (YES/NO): YES